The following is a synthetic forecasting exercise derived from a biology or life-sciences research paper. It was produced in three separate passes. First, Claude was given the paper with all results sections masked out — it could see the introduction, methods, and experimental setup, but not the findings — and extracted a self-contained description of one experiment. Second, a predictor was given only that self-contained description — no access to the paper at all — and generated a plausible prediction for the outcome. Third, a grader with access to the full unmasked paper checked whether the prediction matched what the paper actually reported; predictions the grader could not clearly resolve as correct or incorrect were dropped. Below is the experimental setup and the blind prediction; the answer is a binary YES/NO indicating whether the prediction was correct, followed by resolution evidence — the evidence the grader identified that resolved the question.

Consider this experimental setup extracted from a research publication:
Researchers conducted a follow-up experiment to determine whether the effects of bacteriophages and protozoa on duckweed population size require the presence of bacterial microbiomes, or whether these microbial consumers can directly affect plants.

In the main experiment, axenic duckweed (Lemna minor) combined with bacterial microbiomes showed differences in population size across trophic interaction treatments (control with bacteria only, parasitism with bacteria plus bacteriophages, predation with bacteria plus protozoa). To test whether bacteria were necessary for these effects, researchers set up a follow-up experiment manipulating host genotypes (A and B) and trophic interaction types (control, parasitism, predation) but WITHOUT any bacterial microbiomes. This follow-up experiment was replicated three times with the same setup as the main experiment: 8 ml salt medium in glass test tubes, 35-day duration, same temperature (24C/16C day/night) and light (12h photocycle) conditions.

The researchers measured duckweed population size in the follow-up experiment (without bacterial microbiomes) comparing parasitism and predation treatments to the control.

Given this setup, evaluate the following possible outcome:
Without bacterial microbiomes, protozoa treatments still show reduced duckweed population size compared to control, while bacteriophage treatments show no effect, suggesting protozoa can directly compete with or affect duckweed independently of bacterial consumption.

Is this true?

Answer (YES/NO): NO